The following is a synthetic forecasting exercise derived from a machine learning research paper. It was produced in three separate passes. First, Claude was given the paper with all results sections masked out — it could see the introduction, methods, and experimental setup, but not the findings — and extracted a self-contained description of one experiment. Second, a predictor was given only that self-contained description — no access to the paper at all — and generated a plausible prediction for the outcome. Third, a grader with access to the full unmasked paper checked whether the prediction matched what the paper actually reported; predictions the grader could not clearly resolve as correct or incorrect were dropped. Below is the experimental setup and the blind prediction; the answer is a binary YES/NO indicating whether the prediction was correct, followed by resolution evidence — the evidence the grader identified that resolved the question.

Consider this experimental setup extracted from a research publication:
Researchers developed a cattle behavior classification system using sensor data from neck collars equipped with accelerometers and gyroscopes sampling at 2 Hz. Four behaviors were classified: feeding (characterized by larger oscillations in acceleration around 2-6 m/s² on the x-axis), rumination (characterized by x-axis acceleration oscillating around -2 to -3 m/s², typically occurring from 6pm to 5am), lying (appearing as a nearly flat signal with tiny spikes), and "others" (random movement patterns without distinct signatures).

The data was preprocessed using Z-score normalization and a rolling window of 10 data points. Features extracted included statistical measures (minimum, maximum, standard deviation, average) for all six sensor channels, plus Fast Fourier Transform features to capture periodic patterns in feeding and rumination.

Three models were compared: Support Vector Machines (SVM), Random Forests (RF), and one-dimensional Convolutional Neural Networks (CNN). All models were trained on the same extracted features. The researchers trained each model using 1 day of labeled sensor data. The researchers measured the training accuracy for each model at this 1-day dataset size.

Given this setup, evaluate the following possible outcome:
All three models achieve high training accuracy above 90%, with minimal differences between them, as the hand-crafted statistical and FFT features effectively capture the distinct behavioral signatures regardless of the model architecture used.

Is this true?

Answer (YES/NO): NO